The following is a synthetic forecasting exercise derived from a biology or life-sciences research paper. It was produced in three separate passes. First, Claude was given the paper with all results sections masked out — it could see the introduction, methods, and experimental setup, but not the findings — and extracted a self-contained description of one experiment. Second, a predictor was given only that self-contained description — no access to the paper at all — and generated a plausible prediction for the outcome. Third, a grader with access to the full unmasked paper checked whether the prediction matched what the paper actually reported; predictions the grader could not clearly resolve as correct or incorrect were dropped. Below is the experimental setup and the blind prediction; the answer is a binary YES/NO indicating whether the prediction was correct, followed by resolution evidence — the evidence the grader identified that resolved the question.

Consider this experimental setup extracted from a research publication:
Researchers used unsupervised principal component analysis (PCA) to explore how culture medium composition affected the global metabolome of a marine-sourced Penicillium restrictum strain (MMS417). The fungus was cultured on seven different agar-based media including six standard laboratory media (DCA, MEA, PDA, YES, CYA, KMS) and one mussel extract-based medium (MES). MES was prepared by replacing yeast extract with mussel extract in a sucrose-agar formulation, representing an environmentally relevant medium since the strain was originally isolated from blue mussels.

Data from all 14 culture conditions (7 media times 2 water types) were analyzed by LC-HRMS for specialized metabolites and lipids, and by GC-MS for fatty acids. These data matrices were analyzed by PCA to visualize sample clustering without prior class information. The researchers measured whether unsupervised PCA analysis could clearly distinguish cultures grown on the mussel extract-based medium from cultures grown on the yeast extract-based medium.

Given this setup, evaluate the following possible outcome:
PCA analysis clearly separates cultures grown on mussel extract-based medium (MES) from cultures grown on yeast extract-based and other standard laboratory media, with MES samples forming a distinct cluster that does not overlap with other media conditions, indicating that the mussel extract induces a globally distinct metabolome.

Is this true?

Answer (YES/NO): NO